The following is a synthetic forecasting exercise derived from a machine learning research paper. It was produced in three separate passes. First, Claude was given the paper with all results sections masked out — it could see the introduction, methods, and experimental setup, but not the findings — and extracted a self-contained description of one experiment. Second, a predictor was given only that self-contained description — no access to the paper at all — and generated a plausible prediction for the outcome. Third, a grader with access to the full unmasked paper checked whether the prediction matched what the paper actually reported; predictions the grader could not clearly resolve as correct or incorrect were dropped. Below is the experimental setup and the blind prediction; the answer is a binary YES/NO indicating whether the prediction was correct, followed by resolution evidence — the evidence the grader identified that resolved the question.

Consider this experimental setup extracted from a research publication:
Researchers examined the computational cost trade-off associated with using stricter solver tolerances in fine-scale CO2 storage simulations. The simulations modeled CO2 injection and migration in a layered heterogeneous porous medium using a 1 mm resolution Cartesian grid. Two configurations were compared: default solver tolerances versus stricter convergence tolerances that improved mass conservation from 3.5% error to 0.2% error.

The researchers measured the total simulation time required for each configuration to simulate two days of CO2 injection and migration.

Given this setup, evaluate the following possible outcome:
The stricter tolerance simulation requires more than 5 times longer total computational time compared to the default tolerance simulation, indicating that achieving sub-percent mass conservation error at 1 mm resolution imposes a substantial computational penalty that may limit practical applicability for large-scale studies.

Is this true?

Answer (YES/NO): NO